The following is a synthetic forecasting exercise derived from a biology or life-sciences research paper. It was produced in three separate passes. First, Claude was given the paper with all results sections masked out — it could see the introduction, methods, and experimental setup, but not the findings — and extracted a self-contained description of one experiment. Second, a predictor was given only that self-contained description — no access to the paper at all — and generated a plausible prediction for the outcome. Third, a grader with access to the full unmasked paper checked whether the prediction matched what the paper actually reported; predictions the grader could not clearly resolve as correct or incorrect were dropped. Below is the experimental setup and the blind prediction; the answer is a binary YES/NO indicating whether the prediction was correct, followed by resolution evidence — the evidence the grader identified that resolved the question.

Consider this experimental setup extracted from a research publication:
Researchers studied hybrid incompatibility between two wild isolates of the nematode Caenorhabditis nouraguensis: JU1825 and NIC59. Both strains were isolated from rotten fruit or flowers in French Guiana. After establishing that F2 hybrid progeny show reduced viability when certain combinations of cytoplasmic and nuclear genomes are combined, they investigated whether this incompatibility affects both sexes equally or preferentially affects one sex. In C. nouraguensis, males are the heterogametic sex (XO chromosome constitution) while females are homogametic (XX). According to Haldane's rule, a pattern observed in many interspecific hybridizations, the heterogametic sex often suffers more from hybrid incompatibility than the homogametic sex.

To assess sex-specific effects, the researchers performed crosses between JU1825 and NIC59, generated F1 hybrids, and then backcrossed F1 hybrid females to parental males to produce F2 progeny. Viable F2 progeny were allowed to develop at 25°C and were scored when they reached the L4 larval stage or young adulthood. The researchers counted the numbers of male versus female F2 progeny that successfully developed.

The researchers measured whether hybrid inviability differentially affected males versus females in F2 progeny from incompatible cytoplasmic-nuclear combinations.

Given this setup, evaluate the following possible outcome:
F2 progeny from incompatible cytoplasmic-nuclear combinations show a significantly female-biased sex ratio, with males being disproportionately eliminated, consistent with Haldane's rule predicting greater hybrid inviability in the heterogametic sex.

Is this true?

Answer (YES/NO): NO